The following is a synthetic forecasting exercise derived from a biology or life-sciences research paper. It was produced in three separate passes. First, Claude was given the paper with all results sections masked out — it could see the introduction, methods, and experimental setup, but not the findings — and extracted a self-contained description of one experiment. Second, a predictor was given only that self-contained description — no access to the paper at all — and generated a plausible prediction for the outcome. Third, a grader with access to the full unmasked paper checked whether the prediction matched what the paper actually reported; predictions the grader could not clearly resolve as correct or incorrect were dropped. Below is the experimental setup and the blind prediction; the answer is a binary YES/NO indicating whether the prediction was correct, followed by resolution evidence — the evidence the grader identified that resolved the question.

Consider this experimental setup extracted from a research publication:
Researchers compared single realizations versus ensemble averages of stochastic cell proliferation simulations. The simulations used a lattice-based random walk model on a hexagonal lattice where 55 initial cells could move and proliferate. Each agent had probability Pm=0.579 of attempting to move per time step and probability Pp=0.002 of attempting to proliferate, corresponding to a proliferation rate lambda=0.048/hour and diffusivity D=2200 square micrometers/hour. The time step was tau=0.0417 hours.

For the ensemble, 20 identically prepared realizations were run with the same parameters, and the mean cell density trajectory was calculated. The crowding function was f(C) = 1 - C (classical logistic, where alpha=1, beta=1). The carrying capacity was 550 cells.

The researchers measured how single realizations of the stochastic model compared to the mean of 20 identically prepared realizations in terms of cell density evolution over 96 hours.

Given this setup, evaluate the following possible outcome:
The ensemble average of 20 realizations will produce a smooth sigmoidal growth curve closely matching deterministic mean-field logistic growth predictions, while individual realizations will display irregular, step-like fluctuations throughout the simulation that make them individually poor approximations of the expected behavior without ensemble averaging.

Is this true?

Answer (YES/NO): NO